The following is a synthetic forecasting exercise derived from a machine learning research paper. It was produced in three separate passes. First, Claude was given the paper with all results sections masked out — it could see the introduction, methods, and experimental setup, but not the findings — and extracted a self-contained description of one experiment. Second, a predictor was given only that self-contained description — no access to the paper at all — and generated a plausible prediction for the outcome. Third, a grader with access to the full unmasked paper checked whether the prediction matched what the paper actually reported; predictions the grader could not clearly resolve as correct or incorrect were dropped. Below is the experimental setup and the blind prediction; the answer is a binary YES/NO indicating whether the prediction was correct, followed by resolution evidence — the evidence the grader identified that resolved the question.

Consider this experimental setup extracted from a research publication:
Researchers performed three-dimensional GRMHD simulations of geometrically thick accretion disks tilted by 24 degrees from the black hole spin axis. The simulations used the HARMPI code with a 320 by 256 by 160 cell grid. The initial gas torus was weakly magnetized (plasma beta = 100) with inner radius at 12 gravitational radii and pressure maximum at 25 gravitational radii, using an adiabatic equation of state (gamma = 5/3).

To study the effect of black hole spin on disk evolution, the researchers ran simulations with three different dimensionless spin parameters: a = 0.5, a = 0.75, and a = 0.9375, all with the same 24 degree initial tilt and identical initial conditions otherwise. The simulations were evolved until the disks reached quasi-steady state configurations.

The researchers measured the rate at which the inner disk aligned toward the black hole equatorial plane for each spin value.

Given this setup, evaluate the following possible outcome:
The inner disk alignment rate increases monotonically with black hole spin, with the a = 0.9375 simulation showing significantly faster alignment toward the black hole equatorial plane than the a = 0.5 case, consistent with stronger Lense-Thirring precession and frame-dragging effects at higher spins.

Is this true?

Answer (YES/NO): YES